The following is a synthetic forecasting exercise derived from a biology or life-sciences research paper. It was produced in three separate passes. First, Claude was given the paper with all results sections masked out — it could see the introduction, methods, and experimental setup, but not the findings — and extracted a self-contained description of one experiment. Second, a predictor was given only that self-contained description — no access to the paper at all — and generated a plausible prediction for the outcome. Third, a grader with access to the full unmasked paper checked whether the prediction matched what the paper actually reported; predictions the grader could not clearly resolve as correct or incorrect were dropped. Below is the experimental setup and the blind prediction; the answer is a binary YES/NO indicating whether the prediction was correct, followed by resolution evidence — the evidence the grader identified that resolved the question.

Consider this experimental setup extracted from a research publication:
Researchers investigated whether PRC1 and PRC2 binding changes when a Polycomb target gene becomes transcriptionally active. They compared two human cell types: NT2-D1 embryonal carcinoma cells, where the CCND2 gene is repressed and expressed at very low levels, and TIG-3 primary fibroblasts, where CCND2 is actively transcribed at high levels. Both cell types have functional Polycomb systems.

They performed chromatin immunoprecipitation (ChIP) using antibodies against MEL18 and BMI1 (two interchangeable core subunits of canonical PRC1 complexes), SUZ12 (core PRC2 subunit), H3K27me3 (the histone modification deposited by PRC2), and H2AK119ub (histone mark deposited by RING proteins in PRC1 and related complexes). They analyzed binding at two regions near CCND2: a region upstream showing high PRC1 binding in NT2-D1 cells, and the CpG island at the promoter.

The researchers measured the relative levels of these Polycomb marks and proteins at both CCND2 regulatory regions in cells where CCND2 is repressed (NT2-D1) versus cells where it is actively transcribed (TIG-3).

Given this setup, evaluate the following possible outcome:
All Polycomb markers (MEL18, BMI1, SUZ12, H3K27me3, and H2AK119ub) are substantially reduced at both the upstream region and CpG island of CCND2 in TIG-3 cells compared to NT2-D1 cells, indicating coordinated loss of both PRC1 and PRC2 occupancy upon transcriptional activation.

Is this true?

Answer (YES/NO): NO